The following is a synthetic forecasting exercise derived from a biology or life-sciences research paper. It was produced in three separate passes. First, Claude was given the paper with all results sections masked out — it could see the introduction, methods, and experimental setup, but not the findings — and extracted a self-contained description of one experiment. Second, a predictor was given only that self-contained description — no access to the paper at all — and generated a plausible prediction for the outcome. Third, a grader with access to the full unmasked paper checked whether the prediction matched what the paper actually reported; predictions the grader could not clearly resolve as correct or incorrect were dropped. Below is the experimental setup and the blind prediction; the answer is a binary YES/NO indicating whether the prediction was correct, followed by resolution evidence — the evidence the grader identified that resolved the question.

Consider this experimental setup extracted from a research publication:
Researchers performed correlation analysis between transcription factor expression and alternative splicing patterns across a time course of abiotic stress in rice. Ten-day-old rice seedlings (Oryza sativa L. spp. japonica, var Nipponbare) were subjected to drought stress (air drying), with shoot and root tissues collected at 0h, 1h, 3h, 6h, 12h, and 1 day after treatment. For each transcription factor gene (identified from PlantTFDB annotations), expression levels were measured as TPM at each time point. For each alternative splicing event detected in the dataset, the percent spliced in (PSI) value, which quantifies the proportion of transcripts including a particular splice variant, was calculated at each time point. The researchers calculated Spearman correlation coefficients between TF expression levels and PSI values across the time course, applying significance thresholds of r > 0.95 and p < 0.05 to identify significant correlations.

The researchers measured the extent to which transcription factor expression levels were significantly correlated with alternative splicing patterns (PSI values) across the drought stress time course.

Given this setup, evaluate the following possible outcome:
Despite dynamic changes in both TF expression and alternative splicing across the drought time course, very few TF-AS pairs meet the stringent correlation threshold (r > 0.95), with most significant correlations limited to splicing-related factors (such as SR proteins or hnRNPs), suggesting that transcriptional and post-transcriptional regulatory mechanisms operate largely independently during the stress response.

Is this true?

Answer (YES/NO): NO